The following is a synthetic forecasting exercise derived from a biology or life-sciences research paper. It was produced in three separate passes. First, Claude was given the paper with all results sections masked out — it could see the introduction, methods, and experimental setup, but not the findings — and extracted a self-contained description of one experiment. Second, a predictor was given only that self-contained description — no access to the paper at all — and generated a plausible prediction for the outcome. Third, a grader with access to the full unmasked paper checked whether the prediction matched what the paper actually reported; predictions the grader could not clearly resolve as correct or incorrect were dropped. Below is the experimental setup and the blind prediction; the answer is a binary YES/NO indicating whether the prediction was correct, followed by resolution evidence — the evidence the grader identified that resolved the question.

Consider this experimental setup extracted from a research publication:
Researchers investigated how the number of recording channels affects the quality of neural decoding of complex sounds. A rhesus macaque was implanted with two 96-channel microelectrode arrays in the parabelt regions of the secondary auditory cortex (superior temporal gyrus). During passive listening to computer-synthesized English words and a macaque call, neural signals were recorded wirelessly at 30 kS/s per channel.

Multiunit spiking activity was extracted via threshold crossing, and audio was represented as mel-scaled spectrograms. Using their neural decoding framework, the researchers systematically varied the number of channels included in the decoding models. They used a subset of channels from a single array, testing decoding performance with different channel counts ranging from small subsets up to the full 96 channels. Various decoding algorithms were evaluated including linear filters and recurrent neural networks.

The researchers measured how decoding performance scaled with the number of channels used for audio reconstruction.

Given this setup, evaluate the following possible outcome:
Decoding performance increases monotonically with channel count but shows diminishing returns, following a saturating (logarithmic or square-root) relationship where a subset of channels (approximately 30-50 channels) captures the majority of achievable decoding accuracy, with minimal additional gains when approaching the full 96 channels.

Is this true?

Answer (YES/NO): NO